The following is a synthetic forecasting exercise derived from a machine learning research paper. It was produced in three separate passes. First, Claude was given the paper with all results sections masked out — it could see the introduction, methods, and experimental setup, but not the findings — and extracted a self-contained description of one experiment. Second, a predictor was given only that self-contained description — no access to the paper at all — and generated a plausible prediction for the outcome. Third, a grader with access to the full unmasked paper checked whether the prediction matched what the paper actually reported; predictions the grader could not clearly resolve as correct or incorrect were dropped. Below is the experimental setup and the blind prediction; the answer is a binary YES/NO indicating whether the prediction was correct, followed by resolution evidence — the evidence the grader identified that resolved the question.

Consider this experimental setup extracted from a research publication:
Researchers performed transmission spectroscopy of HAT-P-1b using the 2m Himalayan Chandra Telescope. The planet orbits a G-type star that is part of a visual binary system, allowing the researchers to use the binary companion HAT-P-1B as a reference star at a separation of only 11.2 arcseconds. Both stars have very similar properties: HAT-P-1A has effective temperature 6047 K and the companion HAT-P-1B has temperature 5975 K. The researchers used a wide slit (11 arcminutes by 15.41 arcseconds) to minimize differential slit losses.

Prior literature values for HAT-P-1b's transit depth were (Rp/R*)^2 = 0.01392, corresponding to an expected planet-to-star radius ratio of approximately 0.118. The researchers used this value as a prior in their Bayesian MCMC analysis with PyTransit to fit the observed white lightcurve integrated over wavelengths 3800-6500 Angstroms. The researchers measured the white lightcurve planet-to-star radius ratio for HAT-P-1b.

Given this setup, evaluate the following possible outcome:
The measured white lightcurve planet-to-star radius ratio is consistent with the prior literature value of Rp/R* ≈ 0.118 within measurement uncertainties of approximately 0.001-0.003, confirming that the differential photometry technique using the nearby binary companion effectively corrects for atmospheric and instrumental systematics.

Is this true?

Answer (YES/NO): NO